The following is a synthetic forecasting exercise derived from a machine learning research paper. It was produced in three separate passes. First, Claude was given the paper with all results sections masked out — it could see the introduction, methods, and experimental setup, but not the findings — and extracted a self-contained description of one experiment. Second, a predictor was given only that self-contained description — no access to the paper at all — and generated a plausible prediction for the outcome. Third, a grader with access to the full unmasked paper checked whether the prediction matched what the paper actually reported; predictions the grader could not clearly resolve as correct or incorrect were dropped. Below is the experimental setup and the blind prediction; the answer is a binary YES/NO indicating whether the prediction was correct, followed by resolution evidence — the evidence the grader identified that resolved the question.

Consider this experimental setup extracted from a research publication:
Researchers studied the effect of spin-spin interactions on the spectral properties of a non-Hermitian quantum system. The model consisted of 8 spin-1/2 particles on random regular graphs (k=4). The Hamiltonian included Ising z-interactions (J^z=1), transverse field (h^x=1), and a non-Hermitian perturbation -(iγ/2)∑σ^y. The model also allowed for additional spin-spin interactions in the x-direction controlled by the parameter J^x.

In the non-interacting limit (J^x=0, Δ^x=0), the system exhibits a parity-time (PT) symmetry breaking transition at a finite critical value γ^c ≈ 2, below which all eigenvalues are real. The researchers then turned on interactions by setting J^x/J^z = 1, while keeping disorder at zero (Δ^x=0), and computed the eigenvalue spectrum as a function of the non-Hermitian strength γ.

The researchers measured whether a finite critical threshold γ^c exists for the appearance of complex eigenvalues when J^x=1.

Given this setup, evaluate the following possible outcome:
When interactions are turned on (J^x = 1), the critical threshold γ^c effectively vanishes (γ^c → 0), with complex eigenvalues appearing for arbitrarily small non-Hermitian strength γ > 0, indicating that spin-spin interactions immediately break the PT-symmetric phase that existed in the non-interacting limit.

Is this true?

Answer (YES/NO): YES